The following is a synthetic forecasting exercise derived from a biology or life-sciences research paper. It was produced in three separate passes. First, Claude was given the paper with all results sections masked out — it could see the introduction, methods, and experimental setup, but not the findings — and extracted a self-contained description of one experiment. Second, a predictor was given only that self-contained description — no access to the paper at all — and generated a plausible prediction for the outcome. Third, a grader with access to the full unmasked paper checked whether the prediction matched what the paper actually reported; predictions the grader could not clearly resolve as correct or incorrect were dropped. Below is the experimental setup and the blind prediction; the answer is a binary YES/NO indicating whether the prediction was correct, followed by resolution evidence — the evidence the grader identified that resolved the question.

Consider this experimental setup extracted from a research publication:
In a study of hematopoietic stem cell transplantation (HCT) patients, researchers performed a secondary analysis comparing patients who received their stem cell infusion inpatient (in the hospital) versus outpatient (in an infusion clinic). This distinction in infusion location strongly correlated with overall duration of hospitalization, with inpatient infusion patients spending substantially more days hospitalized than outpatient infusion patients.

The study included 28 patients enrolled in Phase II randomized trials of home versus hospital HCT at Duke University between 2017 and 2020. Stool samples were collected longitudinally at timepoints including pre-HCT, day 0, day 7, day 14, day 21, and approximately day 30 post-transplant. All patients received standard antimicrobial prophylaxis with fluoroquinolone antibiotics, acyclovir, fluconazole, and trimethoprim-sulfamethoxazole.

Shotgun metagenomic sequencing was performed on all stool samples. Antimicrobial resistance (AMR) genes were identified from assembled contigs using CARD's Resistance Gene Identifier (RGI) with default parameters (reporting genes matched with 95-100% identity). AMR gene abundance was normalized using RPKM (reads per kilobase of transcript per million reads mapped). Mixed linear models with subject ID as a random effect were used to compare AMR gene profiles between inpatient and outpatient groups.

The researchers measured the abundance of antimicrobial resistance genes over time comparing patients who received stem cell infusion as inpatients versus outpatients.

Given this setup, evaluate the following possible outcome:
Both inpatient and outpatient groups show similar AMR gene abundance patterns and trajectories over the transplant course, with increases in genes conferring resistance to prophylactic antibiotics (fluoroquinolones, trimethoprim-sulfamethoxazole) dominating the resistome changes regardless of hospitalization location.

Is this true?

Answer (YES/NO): NO